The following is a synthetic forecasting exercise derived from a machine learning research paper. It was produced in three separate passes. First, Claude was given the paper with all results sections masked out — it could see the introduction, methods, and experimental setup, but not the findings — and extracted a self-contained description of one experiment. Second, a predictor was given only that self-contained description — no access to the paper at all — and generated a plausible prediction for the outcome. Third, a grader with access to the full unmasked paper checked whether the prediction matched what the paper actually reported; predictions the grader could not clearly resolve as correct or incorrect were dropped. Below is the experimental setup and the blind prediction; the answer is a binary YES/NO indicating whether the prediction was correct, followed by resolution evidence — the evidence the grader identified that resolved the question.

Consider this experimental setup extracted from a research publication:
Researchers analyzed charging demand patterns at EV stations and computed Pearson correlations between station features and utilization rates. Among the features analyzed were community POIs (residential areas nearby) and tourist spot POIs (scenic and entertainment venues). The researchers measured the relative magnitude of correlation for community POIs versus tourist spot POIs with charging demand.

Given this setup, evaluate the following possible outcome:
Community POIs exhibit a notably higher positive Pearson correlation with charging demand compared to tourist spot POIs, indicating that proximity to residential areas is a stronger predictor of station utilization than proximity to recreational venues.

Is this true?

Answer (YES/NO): YES